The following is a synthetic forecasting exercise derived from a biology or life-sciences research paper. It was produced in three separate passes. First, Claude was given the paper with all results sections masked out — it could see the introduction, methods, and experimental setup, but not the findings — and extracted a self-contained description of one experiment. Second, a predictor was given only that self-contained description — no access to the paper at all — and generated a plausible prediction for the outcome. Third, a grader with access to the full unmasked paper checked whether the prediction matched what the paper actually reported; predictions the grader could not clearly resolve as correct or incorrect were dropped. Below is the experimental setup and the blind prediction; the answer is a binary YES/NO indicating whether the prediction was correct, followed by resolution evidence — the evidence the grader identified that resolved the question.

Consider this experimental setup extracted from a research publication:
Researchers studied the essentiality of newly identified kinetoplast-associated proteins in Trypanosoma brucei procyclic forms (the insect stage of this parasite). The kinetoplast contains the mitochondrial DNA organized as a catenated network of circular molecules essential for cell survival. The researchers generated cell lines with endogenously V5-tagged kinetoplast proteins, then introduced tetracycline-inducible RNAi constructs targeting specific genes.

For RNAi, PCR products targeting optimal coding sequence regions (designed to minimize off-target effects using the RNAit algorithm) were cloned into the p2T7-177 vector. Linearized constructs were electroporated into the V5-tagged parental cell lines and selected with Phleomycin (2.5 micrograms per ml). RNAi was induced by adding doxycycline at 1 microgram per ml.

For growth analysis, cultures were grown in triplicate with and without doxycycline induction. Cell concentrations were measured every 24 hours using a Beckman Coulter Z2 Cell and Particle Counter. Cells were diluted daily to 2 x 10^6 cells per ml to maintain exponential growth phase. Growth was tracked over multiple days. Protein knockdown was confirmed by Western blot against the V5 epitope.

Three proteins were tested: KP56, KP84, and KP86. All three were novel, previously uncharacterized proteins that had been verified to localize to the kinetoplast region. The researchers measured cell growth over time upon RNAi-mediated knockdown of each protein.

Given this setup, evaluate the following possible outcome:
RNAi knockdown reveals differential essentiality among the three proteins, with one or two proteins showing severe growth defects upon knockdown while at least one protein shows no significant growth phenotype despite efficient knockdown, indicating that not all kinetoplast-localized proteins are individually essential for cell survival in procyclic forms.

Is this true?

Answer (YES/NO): NO